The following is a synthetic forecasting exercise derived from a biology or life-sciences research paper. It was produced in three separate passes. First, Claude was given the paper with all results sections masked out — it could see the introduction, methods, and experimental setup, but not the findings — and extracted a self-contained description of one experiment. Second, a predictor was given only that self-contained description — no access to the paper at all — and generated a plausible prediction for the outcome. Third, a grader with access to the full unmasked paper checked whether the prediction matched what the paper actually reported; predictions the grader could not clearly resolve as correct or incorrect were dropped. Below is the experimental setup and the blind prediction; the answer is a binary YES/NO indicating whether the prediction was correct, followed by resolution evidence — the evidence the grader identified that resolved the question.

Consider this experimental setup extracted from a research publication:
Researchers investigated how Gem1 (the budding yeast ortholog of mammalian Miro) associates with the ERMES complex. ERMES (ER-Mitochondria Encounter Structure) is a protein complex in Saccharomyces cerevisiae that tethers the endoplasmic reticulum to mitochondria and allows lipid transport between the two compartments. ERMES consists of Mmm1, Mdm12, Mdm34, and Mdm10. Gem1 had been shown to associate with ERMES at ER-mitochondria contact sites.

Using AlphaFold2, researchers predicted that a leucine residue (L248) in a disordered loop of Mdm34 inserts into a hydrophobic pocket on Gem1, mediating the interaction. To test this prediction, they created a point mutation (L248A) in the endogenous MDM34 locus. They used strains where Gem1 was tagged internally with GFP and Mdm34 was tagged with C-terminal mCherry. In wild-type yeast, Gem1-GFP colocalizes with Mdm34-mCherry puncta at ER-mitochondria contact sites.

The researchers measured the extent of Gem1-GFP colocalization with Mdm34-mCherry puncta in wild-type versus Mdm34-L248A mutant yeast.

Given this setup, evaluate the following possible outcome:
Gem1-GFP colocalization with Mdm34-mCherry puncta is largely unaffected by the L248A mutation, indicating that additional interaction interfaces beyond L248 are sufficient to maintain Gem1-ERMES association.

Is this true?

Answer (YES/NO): NO